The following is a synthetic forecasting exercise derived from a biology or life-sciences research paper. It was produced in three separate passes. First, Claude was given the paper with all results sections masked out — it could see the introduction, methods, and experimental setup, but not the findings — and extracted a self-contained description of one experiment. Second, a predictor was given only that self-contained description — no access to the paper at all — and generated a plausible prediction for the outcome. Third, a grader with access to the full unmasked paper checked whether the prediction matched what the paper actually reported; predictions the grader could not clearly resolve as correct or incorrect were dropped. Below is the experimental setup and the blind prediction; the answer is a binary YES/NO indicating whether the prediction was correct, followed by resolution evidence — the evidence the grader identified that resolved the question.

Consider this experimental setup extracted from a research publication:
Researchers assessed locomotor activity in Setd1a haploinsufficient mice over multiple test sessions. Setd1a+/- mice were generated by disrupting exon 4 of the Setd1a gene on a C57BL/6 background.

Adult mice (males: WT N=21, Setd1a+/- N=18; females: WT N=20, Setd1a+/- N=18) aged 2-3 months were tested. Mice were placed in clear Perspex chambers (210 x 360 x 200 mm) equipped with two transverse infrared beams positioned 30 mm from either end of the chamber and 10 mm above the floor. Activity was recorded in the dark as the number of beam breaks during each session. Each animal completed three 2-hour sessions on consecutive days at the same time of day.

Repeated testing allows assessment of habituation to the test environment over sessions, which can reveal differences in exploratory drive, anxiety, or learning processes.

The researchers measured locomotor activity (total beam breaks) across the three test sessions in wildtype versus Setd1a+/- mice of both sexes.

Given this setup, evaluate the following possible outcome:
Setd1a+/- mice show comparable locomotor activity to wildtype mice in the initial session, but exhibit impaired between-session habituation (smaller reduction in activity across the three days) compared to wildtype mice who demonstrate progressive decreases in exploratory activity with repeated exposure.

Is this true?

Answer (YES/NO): NO